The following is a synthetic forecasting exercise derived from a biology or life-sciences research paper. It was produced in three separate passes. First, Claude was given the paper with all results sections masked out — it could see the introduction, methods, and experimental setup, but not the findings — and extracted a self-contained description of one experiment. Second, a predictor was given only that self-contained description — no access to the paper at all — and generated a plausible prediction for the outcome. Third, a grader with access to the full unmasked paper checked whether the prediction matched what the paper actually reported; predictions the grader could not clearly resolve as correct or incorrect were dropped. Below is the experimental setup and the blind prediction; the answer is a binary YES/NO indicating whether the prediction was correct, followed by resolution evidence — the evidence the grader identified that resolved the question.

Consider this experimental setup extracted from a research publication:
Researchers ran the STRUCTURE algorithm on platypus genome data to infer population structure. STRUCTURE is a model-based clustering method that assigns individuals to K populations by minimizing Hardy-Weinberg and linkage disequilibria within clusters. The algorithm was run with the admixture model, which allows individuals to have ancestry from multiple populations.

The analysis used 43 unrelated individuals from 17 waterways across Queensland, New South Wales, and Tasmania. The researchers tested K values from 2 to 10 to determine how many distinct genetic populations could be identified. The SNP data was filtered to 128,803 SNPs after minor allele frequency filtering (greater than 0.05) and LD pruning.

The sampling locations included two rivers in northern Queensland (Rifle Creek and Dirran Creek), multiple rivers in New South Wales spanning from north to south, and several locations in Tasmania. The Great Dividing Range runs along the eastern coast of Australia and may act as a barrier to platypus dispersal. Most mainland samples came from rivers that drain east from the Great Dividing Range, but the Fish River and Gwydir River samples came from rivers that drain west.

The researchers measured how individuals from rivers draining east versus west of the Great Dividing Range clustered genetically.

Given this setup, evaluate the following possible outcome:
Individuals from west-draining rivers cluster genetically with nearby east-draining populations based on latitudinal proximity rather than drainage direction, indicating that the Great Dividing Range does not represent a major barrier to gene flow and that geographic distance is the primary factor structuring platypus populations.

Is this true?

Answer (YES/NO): NO